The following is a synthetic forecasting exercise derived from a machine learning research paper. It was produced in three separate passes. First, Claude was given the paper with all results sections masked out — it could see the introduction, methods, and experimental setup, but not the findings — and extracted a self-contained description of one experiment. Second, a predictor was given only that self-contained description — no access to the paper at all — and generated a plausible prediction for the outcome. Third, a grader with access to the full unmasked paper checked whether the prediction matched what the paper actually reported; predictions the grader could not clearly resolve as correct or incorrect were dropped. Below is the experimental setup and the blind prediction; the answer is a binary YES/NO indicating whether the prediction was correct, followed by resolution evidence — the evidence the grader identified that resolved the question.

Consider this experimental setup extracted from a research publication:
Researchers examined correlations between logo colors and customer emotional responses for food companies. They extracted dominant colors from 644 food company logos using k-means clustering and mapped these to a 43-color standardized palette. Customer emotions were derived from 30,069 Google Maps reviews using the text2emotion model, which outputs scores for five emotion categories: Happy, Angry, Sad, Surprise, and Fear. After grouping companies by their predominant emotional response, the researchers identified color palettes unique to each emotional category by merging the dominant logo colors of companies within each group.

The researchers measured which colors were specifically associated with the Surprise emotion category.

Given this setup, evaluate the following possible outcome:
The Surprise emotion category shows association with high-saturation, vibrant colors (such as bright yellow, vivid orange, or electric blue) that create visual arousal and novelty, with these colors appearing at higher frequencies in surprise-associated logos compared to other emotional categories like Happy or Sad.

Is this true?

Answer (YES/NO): YES